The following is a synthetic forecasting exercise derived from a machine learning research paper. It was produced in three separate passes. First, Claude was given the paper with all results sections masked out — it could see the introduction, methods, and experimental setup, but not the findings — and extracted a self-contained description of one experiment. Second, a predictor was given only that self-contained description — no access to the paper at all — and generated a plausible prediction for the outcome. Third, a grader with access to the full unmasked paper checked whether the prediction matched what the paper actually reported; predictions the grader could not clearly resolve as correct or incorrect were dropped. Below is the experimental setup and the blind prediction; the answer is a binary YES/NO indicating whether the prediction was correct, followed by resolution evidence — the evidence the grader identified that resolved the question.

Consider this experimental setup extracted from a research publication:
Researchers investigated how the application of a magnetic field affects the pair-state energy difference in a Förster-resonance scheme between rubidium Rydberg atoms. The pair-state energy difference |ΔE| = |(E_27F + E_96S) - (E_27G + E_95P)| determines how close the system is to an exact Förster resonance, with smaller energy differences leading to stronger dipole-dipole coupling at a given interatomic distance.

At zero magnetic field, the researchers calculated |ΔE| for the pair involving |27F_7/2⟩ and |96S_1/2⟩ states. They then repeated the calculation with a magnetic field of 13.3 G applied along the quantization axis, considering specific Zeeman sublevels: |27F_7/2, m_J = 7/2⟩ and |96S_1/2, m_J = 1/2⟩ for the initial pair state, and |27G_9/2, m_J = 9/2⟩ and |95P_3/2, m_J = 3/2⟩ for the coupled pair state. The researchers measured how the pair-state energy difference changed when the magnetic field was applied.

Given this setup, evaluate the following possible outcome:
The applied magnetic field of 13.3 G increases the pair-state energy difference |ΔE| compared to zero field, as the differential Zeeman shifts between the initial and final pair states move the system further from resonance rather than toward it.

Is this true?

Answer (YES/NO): NO